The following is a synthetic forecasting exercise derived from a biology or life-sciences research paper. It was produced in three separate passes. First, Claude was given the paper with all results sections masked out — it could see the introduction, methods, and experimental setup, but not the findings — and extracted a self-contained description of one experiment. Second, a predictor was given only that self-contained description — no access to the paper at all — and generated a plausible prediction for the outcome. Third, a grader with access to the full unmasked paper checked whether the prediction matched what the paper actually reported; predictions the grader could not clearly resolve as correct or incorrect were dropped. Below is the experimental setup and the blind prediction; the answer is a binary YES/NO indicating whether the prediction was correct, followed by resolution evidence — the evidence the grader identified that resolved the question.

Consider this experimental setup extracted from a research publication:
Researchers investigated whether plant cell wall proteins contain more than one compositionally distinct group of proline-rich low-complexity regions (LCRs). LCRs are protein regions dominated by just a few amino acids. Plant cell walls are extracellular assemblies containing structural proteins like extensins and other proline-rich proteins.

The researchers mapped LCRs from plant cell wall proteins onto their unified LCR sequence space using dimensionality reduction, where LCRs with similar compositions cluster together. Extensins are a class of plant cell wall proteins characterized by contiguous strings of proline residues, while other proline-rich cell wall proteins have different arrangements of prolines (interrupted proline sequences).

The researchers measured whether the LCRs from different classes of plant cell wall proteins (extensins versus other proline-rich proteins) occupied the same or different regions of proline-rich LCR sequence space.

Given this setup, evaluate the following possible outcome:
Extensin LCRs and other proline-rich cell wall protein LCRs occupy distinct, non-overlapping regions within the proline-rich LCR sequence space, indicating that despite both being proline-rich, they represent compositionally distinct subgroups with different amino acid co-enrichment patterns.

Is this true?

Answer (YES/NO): YES